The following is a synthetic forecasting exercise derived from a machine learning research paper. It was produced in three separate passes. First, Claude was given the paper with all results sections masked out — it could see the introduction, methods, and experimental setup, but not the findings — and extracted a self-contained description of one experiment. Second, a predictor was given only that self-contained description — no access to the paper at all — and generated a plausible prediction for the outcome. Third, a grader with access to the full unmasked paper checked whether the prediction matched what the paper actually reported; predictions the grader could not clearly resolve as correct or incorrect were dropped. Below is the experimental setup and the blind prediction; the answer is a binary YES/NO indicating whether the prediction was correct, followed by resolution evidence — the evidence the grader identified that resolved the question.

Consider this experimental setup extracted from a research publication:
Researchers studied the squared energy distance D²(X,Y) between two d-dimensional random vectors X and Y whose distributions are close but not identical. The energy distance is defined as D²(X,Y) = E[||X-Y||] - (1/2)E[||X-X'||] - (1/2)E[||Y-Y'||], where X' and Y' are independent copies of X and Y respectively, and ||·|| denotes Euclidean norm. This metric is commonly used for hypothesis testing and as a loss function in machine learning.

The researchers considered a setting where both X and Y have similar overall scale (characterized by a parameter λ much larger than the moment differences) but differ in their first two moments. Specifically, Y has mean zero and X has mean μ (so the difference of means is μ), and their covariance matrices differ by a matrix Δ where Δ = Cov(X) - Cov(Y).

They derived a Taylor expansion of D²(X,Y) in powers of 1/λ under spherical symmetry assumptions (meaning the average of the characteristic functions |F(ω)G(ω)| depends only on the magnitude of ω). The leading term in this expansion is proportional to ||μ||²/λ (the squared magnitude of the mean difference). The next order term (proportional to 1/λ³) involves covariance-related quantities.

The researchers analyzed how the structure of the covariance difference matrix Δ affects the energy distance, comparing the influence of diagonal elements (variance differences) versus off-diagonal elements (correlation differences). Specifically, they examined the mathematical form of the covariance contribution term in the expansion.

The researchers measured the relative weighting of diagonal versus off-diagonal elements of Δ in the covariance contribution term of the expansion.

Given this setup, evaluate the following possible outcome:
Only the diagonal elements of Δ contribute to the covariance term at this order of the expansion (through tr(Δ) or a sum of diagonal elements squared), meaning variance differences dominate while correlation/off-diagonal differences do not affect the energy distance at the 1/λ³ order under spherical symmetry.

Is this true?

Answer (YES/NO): NO